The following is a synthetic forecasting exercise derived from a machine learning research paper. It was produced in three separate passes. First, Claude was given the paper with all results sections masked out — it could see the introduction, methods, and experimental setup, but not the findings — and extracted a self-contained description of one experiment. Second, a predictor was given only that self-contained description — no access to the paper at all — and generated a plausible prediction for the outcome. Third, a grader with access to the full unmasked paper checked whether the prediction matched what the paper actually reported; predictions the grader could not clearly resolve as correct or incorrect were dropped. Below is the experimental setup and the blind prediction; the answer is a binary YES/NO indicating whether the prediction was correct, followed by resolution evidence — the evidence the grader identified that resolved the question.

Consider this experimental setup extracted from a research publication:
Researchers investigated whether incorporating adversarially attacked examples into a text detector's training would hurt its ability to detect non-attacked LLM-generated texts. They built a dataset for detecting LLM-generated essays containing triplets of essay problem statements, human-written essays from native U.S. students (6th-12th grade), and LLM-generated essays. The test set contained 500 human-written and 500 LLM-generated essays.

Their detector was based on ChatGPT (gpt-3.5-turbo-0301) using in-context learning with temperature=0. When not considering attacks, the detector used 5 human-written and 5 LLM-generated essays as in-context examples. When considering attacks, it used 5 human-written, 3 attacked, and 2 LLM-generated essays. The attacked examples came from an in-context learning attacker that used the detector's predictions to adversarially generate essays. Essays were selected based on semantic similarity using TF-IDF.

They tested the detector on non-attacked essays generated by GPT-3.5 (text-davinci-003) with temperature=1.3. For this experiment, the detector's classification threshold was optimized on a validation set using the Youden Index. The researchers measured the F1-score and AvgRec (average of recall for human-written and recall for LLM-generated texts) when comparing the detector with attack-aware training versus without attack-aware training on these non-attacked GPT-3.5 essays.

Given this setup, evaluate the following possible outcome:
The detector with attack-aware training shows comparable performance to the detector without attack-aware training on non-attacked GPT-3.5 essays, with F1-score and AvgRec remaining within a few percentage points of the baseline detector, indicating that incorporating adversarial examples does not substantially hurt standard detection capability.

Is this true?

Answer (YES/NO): YES